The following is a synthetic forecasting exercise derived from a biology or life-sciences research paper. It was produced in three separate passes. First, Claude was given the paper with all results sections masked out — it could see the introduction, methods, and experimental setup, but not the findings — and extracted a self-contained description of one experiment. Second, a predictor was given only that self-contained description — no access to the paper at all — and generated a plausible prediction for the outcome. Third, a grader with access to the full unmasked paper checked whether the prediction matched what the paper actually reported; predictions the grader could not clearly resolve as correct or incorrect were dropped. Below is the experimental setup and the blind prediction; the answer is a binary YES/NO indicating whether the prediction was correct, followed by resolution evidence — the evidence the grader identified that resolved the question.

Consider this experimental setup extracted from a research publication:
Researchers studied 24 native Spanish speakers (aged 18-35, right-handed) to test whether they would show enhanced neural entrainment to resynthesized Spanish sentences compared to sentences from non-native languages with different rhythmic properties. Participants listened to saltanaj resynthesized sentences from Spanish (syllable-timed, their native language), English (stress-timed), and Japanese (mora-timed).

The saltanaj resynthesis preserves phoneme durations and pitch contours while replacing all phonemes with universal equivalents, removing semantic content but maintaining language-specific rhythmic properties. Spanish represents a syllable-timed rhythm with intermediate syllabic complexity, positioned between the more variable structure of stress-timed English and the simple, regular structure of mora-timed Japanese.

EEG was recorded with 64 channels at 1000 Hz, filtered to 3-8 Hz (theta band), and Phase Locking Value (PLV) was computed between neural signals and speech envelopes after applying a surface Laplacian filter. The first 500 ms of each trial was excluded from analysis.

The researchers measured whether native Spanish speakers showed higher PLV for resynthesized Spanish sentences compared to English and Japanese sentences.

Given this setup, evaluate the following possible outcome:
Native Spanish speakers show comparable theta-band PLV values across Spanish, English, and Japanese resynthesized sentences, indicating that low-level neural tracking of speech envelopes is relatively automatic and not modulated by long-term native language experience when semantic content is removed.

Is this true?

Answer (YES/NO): NO